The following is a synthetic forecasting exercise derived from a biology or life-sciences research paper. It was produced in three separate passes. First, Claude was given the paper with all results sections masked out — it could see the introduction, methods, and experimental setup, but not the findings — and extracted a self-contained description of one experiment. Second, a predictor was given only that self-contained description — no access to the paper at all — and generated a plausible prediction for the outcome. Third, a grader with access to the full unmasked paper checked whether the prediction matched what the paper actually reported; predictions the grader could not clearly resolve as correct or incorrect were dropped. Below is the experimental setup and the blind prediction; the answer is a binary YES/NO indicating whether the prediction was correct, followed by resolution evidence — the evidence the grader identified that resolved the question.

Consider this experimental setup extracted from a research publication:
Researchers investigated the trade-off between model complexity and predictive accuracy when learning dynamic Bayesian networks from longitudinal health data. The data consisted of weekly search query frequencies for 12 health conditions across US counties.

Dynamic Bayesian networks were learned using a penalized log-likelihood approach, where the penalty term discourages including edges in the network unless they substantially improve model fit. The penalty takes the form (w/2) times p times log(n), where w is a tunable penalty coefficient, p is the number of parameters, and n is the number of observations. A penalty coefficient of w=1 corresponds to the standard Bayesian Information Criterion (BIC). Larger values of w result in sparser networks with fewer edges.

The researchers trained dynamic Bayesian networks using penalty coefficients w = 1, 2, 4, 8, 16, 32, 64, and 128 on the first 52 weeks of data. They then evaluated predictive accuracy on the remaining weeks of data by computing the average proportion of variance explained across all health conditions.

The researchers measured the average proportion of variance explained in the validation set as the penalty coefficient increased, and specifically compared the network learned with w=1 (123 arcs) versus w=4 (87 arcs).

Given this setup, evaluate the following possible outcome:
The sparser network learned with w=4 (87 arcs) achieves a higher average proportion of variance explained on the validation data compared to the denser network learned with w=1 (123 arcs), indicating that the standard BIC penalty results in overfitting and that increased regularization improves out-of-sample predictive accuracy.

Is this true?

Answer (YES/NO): NO